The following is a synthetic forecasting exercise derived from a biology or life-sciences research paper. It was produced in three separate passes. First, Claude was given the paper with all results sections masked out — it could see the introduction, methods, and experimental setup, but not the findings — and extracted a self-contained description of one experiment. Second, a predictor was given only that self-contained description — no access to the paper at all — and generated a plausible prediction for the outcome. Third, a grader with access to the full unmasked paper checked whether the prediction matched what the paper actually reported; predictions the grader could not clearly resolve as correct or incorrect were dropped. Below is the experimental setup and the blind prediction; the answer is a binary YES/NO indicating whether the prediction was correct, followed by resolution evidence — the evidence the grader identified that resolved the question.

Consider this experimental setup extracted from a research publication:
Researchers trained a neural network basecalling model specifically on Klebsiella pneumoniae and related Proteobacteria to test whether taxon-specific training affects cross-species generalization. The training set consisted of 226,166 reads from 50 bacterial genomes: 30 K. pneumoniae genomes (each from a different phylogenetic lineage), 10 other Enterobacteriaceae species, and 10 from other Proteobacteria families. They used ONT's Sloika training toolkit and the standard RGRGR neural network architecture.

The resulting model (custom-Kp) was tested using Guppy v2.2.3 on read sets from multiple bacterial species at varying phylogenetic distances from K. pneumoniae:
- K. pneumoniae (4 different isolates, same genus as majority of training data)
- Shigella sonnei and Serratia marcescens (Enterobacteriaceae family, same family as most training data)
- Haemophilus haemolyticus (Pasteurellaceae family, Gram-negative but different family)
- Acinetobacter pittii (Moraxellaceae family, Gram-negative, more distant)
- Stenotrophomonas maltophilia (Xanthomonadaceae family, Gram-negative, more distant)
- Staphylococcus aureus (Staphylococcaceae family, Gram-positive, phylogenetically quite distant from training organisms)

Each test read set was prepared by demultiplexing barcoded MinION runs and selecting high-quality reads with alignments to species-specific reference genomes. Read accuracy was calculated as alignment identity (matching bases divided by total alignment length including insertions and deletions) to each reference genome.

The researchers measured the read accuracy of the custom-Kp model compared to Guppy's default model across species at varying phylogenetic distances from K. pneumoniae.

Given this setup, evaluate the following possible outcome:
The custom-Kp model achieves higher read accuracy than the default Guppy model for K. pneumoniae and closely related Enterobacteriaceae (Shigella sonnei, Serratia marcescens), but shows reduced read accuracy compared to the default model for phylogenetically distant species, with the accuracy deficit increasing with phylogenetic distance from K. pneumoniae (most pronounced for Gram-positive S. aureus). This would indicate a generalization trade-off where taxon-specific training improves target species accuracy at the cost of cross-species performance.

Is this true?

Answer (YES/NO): NO